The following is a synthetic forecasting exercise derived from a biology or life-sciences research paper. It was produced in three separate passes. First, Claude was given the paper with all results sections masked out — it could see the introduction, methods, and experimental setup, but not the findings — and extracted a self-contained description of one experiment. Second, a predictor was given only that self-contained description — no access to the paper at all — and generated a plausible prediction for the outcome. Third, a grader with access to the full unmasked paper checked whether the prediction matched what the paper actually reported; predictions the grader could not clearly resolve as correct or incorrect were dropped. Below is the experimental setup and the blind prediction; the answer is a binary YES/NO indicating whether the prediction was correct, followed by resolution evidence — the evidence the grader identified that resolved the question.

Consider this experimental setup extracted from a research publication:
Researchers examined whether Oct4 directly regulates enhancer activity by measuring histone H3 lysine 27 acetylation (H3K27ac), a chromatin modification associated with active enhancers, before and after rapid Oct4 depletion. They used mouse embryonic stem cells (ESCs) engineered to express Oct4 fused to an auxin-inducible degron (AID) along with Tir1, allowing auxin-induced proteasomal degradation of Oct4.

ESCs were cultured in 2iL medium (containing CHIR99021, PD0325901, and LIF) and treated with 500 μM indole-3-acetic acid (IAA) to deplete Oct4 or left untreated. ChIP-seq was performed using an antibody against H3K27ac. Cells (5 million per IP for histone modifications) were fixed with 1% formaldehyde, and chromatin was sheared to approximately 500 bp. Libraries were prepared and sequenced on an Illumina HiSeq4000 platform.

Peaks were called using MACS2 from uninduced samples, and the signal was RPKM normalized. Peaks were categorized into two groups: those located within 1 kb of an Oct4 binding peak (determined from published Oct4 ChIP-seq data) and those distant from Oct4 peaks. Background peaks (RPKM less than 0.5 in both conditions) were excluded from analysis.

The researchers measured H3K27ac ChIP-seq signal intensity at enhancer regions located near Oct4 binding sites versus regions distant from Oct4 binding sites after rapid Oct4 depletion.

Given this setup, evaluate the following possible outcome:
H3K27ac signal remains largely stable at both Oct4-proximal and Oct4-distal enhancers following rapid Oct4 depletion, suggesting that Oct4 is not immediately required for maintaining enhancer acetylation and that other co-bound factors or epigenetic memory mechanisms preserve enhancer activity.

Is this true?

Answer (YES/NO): NO